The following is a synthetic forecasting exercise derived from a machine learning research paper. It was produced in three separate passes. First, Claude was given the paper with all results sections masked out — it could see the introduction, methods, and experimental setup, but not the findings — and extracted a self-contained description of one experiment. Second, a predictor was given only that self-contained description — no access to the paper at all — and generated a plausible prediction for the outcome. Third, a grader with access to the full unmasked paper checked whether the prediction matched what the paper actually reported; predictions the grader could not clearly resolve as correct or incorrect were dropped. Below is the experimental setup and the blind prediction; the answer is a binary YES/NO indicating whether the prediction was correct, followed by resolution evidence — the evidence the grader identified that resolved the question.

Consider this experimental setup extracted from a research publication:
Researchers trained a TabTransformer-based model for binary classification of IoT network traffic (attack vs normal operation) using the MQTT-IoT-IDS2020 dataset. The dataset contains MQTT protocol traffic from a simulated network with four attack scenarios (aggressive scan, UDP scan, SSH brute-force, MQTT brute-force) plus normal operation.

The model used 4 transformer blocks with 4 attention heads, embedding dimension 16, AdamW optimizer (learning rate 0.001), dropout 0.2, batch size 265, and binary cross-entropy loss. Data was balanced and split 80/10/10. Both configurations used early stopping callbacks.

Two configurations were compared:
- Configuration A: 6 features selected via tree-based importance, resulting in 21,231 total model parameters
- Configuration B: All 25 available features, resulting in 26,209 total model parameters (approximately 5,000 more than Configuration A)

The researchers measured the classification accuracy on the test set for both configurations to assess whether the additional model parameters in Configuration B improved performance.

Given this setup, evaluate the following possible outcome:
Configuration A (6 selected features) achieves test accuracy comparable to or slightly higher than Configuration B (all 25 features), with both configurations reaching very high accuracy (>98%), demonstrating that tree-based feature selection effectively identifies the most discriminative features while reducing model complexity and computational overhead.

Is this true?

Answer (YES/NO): NO